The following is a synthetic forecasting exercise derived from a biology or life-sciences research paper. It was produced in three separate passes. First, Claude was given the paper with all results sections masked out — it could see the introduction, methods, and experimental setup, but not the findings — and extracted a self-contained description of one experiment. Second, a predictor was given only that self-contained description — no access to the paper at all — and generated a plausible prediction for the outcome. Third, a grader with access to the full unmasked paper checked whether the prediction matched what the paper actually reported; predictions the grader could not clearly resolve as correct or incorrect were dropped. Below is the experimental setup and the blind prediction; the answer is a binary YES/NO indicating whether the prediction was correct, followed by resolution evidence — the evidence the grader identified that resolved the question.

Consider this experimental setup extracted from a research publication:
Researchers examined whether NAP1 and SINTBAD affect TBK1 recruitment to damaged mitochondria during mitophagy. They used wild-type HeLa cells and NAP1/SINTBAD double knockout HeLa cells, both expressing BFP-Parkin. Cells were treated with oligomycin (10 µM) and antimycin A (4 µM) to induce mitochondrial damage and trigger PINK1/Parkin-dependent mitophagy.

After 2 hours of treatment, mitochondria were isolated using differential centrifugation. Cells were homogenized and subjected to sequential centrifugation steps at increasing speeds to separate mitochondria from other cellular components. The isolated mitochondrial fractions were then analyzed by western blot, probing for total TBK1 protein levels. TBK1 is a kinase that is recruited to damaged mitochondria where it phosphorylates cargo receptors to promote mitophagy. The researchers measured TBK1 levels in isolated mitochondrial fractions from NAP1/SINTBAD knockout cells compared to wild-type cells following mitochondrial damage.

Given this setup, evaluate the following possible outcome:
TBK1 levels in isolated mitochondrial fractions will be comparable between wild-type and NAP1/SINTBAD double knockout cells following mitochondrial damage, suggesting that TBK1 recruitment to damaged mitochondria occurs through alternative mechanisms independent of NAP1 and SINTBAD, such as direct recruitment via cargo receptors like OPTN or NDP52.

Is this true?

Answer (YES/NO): NO